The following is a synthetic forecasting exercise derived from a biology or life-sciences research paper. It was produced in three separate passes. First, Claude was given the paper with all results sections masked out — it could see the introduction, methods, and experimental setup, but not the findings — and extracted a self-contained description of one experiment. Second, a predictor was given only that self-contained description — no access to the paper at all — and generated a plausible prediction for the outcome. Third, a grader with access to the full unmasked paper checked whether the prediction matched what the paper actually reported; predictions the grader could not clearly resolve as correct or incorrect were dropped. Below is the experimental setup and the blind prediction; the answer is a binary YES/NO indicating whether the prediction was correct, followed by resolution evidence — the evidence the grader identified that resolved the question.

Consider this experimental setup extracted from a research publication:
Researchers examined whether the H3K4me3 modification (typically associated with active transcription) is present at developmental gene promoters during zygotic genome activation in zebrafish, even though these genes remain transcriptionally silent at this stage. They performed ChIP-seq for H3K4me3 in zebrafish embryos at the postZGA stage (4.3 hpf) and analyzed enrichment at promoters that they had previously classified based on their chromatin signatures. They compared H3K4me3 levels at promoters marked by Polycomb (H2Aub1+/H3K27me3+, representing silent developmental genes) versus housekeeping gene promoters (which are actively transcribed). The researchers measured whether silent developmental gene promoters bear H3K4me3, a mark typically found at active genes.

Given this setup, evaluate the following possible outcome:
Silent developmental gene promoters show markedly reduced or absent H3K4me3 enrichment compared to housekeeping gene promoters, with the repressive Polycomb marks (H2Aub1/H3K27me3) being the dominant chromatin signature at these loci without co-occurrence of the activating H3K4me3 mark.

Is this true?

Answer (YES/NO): NO